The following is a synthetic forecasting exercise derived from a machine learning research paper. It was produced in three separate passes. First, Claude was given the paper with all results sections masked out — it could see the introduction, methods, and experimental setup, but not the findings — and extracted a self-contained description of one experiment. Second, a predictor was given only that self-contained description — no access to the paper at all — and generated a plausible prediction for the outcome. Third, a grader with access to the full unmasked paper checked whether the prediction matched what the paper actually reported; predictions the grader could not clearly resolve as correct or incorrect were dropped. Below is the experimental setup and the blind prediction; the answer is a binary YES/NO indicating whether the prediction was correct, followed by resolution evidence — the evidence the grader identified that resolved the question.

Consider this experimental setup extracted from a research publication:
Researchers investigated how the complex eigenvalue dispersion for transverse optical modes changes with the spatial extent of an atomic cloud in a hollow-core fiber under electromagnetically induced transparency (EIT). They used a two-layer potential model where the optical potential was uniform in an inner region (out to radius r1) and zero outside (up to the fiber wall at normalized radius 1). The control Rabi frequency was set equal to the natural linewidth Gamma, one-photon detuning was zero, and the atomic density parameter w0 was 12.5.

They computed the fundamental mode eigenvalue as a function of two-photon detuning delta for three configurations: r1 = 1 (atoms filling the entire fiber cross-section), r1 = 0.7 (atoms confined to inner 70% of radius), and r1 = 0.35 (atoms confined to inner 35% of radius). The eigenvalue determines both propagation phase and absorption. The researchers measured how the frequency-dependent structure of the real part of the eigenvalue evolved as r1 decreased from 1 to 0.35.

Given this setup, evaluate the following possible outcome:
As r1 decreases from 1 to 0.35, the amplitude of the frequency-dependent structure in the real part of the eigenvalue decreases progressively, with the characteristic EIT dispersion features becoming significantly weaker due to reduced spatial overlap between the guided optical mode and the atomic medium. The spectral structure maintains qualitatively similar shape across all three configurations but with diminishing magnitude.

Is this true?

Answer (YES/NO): NO